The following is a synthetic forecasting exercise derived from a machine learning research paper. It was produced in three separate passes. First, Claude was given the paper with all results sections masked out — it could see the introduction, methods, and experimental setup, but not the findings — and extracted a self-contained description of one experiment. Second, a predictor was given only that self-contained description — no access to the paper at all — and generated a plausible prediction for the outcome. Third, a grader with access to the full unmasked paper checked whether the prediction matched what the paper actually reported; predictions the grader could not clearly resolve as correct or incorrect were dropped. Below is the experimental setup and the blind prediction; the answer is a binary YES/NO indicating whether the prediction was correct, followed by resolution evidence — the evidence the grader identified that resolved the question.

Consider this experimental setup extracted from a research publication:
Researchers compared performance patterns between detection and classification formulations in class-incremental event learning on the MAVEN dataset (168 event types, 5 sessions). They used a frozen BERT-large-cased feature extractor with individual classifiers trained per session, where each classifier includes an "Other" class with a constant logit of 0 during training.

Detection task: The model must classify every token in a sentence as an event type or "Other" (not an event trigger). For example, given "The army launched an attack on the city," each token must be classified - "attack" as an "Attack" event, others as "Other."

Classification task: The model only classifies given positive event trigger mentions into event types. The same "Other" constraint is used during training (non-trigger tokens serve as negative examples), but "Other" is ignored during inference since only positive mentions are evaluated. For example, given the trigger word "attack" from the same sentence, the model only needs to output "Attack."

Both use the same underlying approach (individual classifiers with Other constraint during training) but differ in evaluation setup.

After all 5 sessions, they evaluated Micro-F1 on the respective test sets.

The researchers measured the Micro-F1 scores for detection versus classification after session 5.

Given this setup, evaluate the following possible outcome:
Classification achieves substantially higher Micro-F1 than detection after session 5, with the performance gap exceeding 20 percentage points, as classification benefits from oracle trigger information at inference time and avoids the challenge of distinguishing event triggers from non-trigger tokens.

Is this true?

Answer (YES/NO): NO